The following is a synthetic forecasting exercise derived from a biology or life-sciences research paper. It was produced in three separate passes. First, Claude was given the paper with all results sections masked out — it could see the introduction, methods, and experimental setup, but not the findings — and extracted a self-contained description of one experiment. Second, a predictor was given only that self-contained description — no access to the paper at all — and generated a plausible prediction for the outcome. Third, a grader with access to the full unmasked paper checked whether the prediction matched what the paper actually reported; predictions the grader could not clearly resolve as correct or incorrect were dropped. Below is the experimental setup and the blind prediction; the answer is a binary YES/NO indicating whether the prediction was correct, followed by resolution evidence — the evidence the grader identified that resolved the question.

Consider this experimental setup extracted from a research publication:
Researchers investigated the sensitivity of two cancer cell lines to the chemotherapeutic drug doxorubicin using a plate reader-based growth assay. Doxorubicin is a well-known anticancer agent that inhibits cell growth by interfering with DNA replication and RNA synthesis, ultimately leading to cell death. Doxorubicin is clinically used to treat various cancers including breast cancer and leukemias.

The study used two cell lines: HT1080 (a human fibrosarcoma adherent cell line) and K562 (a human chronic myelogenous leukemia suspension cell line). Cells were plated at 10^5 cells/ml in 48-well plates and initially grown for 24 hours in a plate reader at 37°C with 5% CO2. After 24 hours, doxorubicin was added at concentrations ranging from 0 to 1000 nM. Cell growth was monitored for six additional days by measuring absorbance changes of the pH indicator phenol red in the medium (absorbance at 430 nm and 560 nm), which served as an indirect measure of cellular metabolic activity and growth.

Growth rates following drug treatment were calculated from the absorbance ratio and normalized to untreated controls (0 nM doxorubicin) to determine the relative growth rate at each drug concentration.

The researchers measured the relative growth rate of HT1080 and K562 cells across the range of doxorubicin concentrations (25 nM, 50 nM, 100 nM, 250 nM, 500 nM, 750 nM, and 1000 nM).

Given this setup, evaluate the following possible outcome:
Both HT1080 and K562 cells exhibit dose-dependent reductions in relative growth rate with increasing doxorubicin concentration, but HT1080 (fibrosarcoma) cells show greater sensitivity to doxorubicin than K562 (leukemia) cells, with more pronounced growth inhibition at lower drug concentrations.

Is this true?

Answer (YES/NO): YES